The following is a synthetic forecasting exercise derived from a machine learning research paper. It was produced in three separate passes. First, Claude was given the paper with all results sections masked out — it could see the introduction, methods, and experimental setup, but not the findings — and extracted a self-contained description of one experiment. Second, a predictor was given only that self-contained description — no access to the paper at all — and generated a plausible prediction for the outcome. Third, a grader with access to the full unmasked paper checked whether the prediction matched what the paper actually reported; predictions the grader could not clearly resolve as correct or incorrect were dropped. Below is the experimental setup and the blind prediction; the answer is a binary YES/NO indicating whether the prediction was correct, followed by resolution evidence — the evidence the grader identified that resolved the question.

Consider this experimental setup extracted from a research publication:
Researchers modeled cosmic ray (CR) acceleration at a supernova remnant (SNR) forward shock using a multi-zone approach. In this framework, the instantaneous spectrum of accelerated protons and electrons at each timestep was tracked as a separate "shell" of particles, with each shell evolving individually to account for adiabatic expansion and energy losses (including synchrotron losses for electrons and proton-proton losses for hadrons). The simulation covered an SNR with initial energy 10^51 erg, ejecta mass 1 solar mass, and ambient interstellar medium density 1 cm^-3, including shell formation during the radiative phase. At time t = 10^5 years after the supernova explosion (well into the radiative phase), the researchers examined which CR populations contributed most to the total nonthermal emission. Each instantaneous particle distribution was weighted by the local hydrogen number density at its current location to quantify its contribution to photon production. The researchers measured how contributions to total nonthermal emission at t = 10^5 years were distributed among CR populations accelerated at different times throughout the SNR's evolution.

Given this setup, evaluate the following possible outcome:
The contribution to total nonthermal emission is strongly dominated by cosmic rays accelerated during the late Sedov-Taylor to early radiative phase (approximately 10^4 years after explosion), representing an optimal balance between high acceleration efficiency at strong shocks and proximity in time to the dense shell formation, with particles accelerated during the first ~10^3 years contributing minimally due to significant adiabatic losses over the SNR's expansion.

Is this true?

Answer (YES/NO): YES